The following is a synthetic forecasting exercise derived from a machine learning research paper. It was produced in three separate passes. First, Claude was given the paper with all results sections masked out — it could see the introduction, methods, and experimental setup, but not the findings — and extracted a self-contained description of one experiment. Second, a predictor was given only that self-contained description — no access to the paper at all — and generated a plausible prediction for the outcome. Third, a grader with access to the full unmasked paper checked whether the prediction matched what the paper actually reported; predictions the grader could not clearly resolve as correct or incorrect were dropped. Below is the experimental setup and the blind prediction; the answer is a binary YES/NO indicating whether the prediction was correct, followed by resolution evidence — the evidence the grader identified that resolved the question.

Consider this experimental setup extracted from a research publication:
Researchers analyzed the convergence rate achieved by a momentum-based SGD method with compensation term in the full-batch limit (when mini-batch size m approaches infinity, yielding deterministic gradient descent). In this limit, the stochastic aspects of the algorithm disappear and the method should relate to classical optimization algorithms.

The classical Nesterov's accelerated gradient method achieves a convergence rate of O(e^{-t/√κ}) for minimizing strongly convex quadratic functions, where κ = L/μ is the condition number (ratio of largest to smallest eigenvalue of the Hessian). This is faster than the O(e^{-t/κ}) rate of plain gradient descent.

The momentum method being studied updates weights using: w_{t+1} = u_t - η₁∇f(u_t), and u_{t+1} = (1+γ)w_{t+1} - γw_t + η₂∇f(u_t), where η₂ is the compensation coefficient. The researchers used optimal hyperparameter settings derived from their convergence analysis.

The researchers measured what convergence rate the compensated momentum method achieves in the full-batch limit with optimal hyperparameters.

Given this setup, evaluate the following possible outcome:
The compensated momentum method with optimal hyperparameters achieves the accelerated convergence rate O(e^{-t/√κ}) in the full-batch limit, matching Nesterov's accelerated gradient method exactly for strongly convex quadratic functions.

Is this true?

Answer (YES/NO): YES